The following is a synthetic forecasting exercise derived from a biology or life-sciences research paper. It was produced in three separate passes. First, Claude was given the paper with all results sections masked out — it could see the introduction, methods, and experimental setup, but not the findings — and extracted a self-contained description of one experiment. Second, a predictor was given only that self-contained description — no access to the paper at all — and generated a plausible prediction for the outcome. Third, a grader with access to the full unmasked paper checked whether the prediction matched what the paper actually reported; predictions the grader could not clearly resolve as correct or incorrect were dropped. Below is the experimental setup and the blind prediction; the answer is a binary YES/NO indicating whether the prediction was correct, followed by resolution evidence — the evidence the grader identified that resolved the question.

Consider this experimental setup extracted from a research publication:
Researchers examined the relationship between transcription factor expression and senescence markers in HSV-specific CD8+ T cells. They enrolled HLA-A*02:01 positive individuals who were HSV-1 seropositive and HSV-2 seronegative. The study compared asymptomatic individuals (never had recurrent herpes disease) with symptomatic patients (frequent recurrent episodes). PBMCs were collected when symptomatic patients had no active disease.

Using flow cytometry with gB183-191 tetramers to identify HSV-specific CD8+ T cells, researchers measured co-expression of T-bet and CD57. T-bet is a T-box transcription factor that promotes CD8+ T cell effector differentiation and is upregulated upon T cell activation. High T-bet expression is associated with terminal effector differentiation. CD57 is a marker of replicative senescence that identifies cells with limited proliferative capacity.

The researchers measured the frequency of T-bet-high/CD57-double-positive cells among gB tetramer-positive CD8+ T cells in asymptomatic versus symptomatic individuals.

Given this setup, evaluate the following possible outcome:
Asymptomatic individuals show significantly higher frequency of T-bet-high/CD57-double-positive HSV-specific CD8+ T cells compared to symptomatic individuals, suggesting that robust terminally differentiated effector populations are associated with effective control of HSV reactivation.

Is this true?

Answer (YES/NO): NO